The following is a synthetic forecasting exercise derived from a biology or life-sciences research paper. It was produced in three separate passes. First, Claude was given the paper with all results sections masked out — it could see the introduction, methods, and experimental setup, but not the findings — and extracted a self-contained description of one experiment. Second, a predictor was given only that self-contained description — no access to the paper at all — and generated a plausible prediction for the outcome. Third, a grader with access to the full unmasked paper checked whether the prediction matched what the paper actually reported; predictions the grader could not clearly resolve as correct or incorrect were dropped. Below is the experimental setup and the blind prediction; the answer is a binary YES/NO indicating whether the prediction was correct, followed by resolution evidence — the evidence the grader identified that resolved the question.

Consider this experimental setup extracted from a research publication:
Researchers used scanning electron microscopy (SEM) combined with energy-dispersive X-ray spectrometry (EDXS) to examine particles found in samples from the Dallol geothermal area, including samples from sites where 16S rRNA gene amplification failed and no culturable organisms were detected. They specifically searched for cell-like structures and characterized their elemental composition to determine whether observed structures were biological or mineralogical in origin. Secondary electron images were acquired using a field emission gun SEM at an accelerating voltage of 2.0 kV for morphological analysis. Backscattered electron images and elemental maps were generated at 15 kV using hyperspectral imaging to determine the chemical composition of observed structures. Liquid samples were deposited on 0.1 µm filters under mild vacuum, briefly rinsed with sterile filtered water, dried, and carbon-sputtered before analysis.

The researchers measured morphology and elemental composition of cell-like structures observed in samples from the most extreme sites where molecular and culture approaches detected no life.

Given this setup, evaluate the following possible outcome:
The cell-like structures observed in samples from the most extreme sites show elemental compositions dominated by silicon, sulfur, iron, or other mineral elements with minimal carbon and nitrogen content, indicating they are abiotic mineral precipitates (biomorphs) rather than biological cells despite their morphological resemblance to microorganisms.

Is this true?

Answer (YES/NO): YES